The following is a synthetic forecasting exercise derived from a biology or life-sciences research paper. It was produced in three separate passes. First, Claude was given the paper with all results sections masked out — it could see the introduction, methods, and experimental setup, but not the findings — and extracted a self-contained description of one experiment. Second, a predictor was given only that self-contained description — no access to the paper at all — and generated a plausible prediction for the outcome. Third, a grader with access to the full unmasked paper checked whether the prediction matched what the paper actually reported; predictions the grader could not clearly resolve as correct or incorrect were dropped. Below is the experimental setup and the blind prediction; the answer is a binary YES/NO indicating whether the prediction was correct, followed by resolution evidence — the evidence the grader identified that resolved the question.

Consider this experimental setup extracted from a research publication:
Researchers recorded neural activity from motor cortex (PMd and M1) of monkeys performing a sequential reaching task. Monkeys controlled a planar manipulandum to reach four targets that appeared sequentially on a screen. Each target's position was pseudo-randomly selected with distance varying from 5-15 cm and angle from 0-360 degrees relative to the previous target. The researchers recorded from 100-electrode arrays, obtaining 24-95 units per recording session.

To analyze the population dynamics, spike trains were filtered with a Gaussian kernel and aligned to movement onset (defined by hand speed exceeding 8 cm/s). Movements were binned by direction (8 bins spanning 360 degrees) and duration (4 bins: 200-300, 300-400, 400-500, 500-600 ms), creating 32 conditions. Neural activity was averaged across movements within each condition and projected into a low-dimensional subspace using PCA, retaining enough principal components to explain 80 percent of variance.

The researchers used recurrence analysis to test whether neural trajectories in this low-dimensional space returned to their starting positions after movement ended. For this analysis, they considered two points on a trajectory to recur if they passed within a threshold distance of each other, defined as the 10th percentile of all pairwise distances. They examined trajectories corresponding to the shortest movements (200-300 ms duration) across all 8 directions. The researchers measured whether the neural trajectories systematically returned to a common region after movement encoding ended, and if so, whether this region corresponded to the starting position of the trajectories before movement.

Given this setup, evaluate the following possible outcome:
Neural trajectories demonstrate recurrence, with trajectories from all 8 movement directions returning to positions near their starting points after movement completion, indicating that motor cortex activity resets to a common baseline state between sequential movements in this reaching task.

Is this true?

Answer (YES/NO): YES